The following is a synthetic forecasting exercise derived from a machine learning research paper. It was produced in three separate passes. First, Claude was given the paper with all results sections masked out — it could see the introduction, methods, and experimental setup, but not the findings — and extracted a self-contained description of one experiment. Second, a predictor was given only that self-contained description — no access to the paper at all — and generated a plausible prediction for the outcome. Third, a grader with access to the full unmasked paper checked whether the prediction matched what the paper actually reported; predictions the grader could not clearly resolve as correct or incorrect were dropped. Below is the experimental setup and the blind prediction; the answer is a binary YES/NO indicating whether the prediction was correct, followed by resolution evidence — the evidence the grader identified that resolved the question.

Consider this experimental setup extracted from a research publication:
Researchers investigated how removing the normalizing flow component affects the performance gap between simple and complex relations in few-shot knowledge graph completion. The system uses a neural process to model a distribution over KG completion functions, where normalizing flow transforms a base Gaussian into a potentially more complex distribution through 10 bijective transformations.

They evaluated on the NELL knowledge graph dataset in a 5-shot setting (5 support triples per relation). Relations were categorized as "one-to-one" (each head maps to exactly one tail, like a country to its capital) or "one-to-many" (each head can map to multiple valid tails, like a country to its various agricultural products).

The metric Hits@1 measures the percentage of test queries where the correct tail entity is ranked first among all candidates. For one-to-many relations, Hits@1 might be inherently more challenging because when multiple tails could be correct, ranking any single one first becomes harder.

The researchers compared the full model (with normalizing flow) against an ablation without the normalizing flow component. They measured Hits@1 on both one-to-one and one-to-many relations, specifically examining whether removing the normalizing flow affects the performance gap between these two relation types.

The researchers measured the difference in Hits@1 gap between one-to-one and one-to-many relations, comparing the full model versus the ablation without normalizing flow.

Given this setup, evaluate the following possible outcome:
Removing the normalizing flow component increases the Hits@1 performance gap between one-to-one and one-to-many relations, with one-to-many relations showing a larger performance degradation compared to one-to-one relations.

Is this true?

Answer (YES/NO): YES